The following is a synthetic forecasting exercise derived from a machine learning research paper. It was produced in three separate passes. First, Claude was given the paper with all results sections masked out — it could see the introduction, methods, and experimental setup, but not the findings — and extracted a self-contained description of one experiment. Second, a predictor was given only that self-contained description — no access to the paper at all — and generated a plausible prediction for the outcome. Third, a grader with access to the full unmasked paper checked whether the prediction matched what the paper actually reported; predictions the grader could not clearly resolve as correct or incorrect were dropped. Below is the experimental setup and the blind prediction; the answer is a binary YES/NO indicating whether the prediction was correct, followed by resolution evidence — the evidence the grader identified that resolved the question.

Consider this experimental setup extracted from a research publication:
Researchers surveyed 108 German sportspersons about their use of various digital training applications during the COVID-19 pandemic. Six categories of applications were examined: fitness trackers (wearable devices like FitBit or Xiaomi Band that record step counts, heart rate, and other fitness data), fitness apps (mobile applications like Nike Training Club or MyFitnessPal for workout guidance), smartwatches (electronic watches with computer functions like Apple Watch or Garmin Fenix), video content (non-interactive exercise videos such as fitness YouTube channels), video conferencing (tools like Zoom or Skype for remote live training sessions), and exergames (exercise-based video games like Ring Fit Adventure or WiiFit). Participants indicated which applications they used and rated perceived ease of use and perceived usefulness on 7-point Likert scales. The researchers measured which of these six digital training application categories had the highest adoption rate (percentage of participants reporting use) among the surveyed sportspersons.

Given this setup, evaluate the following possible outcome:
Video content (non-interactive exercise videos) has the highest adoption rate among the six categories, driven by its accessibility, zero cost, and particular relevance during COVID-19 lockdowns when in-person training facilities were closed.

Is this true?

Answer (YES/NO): YES